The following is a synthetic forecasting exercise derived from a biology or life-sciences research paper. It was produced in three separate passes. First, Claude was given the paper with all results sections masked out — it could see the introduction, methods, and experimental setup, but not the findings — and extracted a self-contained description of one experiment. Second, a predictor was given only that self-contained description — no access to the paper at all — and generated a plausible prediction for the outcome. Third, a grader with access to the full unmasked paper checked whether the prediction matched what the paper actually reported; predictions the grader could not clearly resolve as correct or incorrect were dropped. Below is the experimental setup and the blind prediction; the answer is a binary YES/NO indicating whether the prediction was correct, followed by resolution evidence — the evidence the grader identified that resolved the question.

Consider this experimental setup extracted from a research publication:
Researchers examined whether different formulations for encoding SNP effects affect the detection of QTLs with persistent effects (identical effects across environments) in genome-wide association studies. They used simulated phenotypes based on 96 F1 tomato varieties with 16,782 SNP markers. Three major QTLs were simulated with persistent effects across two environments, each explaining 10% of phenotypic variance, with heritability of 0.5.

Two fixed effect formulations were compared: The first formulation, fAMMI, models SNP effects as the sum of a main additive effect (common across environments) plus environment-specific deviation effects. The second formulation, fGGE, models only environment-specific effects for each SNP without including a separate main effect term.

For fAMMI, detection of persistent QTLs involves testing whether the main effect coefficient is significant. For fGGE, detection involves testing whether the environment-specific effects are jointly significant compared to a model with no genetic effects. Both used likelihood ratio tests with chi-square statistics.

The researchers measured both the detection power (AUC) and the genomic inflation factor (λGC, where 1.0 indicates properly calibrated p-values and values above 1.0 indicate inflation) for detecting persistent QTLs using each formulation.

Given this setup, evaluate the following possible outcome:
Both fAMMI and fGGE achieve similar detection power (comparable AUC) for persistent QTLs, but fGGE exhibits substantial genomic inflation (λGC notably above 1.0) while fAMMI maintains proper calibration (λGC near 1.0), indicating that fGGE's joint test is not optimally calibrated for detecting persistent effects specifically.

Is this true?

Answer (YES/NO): NO